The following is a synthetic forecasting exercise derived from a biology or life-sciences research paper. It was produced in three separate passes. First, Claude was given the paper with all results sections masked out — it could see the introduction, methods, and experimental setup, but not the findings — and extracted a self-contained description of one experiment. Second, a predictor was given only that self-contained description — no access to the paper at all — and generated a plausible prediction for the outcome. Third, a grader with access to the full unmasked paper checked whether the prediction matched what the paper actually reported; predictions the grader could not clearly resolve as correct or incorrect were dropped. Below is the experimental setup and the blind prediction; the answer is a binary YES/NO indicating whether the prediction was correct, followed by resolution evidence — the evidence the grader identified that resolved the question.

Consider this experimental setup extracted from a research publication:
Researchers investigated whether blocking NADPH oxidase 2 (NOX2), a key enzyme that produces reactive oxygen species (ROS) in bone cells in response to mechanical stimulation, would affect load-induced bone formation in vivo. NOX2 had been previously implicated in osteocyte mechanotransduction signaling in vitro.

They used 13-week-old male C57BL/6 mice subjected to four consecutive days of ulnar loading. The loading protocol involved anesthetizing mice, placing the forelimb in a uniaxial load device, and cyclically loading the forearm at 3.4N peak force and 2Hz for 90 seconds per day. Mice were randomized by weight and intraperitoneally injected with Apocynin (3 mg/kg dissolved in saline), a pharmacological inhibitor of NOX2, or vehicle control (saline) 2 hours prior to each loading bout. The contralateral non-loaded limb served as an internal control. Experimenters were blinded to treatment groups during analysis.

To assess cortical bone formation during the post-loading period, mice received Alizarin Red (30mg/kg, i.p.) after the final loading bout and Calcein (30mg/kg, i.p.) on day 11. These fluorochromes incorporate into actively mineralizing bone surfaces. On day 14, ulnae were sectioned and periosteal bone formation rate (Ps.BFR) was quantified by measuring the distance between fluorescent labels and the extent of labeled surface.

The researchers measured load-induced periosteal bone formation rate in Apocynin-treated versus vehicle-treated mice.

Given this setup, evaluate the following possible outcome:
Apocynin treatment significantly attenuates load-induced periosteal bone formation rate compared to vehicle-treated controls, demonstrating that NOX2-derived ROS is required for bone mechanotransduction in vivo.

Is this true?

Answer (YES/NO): YES